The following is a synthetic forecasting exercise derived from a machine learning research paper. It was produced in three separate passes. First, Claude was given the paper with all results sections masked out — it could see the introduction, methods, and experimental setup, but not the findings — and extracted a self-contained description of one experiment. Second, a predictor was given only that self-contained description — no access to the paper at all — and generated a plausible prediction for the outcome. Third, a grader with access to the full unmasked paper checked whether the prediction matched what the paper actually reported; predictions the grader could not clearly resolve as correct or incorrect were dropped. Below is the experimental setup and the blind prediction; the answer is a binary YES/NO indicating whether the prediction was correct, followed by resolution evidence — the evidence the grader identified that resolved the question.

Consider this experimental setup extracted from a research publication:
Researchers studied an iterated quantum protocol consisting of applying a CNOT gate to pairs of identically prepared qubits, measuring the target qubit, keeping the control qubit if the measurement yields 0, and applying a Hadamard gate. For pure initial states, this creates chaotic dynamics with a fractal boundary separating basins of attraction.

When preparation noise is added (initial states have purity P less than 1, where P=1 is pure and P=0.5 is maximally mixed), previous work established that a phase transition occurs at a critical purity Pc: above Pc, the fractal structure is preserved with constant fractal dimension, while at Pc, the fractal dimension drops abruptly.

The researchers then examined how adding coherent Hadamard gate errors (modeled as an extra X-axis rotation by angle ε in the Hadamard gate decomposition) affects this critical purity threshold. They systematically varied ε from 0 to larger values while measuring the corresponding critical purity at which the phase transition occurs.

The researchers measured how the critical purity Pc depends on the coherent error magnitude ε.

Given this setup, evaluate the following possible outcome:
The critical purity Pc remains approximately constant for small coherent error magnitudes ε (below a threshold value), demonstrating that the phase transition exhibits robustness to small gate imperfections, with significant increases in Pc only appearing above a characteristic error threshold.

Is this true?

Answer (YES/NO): NO